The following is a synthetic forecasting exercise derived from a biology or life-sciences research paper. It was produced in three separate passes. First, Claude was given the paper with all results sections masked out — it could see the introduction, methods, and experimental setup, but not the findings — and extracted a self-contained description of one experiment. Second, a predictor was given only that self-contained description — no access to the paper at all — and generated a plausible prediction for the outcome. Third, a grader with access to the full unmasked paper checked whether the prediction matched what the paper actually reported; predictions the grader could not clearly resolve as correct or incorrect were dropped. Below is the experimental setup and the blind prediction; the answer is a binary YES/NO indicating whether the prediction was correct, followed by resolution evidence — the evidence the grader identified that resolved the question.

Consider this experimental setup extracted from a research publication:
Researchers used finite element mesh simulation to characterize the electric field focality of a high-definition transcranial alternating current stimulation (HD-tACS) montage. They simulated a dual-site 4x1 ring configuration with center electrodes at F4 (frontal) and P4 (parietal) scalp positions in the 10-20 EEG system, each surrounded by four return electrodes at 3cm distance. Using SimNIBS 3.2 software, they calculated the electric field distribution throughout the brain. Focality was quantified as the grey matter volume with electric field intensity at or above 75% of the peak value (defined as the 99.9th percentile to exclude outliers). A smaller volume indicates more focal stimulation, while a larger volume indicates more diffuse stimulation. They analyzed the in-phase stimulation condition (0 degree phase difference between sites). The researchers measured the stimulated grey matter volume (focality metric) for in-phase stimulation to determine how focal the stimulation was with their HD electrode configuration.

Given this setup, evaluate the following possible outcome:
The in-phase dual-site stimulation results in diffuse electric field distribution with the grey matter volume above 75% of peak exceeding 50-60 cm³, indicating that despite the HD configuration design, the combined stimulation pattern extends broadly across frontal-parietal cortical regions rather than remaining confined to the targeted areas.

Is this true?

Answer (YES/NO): NO